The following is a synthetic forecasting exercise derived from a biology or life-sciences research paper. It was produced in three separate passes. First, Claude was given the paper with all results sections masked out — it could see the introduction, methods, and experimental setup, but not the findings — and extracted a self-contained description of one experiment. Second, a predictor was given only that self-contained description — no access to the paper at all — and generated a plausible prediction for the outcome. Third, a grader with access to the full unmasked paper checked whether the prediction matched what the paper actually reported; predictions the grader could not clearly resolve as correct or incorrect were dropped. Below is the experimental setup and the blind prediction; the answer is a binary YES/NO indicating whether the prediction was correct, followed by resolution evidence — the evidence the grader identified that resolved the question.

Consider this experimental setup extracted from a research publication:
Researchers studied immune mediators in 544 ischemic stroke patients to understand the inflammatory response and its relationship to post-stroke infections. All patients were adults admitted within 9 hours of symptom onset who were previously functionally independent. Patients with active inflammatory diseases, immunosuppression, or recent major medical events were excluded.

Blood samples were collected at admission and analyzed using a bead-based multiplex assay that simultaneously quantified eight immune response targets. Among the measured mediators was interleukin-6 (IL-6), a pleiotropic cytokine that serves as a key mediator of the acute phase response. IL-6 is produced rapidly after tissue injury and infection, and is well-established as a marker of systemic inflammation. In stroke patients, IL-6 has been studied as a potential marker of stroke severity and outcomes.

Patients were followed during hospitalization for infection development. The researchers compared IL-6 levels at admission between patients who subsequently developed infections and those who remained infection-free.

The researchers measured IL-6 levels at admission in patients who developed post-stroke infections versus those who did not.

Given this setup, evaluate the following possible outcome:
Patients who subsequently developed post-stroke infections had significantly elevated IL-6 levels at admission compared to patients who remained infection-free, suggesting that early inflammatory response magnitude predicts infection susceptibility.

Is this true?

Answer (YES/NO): NO